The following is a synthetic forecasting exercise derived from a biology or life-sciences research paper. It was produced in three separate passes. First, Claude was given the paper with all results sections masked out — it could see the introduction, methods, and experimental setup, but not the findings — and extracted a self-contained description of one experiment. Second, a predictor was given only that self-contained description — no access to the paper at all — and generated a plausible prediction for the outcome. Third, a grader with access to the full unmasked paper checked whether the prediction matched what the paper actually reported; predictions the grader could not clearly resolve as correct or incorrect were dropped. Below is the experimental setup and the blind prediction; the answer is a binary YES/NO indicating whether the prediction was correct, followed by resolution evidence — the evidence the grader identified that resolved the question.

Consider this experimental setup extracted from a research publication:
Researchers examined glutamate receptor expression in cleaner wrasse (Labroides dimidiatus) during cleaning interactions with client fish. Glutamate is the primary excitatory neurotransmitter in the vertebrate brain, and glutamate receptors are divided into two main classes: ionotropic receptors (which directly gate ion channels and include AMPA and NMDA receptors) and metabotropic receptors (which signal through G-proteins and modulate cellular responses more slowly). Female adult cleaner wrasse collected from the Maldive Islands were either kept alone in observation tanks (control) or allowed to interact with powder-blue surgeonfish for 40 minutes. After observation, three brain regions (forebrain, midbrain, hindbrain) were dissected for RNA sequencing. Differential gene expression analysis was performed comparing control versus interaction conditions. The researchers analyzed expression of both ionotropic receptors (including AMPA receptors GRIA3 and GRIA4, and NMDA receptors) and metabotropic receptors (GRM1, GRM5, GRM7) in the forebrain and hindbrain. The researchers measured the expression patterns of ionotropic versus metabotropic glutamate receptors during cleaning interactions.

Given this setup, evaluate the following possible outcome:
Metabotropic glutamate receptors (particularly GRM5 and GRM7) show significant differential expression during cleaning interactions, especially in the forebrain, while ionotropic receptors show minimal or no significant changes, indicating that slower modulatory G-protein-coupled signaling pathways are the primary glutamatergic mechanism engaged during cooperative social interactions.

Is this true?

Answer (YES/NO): NO